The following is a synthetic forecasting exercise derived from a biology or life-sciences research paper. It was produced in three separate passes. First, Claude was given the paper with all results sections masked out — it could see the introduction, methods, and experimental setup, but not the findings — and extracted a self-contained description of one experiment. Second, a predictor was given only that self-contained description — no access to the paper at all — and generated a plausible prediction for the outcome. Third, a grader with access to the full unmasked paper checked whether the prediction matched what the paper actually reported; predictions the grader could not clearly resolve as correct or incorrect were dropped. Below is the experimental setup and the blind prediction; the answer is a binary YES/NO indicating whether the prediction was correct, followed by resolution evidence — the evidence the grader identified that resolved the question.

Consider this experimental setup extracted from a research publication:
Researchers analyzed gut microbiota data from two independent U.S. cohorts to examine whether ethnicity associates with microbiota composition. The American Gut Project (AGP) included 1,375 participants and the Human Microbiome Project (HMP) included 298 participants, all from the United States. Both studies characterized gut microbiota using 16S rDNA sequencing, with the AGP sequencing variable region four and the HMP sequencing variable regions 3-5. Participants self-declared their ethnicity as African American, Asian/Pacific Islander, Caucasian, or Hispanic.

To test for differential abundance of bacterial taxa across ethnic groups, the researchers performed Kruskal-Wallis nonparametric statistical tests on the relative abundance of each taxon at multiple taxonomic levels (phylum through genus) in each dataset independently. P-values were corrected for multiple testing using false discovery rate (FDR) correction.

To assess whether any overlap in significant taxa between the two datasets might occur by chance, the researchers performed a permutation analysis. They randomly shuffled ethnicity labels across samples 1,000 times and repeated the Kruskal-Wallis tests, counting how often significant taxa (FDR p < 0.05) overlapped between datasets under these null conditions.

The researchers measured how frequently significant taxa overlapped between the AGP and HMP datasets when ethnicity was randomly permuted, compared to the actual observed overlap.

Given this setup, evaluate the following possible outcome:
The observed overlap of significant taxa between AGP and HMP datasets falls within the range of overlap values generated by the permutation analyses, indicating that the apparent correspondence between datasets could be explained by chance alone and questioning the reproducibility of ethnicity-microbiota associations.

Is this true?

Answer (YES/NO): NO